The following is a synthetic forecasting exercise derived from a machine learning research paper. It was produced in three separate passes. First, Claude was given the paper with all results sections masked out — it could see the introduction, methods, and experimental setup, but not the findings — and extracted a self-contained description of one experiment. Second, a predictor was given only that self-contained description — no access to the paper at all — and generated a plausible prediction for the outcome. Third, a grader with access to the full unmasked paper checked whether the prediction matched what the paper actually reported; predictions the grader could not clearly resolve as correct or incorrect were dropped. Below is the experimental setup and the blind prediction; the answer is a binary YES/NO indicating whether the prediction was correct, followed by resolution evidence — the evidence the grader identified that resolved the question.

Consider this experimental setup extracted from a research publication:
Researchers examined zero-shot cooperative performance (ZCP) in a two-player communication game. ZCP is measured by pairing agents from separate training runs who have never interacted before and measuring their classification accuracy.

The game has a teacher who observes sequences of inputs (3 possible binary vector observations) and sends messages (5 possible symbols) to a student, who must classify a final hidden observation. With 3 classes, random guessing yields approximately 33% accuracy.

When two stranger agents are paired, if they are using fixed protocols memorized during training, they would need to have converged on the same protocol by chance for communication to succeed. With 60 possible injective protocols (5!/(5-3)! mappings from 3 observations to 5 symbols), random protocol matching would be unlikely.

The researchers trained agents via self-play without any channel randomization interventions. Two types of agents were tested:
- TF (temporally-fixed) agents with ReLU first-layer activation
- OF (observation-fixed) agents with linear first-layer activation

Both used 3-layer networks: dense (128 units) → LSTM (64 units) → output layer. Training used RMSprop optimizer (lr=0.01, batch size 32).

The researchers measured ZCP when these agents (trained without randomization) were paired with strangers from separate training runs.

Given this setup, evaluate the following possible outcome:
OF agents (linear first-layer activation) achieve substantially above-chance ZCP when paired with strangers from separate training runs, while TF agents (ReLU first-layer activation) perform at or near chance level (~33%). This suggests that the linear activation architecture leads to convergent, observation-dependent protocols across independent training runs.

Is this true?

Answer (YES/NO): NO